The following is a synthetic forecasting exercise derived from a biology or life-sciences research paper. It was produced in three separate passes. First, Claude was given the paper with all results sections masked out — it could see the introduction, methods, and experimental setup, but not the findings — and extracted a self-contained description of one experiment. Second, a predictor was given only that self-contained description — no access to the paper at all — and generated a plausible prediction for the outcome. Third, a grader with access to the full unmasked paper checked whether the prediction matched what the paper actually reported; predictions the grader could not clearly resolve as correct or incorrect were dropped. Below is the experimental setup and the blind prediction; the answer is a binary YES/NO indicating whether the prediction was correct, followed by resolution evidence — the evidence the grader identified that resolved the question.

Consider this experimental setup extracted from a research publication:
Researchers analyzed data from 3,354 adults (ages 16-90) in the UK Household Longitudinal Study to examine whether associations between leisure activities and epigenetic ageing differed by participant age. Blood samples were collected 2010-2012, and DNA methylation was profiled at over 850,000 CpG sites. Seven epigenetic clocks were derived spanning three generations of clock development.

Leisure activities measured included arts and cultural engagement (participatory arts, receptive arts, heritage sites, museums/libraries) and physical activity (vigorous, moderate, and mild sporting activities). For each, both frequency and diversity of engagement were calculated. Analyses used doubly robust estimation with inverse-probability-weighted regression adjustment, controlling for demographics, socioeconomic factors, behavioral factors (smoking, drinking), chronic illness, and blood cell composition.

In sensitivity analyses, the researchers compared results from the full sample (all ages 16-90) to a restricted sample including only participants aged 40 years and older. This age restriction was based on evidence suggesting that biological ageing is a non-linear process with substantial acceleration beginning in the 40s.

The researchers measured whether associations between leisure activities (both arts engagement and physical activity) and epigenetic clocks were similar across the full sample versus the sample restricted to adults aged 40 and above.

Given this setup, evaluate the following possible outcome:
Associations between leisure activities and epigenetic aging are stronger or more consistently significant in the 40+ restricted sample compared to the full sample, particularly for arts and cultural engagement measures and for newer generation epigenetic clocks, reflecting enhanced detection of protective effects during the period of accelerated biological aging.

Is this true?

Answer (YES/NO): NO